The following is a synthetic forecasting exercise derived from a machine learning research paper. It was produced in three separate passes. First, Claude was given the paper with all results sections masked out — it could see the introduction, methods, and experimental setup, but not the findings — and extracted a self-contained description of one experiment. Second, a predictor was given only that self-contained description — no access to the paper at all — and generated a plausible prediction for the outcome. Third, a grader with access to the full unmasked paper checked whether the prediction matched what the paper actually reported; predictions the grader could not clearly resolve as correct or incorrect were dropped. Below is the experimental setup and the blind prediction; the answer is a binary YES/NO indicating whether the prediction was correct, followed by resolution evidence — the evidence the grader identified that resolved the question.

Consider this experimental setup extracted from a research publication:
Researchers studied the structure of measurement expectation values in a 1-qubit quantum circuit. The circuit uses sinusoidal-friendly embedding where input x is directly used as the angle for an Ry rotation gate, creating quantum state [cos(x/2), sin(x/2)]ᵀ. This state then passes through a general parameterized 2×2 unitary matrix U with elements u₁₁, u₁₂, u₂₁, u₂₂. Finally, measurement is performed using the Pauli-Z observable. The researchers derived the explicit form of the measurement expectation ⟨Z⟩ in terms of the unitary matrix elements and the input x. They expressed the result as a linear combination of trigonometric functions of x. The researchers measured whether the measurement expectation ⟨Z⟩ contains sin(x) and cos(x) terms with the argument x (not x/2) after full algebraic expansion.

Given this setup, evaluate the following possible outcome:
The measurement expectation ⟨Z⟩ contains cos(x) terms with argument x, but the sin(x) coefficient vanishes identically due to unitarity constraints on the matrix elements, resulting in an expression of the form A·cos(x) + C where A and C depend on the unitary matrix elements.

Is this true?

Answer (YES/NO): NO